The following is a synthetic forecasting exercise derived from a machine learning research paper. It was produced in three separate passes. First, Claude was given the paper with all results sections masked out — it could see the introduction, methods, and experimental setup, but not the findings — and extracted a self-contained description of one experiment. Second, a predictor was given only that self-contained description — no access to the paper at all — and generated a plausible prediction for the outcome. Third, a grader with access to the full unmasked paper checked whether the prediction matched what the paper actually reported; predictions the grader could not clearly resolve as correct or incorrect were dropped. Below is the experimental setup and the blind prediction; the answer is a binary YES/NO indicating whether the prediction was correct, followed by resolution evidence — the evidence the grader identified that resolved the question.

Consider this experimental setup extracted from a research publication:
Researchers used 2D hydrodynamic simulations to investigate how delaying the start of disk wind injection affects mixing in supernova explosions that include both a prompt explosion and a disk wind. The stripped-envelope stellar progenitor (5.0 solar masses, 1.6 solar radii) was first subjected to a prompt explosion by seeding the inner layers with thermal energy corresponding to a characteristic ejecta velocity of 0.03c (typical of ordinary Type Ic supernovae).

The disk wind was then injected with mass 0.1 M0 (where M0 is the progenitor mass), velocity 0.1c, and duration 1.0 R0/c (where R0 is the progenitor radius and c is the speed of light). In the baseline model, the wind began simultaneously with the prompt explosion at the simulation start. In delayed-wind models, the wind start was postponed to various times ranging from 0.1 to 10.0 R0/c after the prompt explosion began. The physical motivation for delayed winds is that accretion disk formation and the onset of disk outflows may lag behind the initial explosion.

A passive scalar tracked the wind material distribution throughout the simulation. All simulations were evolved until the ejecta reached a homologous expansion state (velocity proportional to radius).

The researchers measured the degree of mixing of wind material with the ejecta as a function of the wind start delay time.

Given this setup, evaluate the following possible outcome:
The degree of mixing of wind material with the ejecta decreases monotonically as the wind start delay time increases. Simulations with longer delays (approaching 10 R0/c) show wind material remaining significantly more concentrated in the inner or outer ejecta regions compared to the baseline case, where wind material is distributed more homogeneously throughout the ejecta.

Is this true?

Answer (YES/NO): NO